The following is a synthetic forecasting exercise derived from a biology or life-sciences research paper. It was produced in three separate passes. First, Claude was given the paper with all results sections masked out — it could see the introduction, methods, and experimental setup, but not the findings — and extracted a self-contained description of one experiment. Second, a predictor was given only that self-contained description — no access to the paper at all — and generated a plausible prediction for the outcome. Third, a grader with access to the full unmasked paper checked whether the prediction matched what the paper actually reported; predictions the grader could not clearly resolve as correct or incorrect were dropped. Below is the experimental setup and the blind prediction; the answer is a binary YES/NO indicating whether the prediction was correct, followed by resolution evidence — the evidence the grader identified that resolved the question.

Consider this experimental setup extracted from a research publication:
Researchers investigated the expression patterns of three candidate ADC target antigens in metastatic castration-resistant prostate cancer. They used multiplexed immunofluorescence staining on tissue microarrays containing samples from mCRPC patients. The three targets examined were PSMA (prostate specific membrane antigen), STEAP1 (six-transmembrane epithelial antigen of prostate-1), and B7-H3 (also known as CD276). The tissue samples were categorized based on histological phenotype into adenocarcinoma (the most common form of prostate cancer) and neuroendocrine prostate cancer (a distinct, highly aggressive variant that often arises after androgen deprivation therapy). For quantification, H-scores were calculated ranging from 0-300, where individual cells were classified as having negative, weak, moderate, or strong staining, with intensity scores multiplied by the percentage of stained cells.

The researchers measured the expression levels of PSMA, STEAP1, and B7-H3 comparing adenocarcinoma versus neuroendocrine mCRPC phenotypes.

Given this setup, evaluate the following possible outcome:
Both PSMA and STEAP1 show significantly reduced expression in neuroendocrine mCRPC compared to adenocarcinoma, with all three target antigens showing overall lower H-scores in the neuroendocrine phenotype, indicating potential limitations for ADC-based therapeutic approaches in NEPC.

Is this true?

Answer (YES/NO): NO